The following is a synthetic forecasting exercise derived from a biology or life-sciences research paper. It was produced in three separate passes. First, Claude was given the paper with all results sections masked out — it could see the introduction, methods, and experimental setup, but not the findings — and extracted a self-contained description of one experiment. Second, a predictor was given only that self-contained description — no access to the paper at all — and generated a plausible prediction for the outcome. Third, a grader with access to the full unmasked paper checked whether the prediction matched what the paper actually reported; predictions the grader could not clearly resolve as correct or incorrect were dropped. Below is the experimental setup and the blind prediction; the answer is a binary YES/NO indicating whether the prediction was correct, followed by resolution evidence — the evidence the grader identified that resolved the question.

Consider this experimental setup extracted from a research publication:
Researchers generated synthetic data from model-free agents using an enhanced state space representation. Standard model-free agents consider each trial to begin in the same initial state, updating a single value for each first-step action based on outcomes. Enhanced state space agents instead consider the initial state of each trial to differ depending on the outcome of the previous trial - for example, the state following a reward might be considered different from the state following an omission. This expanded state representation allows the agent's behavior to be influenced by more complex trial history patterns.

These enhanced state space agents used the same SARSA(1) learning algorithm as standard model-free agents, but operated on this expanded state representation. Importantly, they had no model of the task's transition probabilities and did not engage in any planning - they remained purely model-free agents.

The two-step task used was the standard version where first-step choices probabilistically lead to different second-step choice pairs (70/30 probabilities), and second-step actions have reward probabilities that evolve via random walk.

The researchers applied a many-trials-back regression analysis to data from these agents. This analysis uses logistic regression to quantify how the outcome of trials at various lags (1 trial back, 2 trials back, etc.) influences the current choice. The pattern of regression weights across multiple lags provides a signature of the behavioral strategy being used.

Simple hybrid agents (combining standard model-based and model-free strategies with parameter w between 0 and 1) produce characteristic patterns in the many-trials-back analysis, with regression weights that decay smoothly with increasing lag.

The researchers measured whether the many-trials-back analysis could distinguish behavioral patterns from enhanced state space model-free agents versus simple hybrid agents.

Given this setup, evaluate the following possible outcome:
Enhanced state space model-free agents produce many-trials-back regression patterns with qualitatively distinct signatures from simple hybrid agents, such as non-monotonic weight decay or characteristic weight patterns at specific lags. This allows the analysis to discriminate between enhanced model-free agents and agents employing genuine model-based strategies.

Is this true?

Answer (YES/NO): YES